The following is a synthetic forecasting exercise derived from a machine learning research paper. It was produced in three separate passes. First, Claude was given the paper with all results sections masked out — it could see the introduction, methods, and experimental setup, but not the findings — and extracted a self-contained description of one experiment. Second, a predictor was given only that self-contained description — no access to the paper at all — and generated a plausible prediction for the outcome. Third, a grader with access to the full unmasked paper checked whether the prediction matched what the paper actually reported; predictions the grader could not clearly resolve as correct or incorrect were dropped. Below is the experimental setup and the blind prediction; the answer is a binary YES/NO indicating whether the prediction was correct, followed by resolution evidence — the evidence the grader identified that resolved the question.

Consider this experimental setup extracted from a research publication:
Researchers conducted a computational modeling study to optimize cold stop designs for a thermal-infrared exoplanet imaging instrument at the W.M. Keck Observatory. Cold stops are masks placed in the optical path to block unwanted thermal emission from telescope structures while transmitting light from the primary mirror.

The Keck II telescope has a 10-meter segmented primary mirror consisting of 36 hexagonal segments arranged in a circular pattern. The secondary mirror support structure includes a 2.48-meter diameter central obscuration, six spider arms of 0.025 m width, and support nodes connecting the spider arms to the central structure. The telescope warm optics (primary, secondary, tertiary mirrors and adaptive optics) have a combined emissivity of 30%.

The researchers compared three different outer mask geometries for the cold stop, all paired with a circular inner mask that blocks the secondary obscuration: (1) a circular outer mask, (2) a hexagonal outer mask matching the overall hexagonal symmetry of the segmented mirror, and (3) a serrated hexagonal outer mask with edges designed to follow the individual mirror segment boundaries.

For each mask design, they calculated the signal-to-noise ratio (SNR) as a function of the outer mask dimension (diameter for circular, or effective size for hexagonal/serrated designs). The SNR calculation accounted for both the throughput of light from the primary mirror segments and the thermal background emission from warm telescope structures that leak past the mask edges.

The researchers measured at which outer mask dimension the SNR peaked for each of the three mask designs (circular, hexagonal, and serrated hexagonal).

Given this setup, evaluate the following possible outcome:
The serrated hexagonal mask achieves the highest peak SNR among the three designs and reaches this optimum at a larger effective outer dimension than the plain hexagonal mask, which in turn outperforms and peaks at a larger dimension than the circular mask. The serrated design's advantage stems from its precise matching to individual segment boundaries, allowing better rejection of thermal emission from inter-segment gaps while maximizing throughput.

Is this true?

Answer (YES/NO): NO